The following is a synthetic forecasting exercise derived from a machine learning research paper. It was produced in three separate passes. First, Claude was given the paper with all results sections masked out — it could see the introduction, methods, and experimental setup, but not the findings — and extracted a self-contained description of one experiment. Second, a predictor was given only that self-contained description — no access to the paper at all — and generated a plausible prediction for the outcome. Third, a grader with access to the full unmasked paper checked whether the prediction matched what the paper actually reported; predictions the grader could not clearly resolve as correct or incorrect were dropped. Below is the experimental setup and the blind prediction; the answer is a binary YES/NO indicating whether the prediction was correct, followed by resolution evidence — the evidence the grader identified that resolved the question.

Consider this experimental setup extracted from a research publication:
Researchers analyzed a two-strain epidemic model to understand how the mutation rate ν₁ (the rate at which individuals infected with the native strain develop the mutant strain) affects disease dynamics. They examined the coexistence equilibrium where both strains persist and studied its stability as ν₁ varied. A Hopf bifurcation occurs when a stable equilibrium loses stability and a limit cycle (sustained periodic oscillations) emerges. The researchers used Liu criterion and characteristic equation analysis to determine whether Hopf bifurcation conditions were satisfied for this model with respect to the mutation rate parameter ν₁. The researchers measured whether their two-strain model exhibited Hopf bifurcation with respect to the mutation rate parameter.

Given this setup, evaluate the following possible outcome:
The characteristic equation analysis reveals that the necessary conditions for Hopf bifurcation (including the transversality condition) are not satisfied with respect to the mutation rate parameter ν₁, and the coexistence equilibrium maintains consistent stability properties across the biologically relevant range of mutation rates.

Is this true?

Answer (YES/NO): NO